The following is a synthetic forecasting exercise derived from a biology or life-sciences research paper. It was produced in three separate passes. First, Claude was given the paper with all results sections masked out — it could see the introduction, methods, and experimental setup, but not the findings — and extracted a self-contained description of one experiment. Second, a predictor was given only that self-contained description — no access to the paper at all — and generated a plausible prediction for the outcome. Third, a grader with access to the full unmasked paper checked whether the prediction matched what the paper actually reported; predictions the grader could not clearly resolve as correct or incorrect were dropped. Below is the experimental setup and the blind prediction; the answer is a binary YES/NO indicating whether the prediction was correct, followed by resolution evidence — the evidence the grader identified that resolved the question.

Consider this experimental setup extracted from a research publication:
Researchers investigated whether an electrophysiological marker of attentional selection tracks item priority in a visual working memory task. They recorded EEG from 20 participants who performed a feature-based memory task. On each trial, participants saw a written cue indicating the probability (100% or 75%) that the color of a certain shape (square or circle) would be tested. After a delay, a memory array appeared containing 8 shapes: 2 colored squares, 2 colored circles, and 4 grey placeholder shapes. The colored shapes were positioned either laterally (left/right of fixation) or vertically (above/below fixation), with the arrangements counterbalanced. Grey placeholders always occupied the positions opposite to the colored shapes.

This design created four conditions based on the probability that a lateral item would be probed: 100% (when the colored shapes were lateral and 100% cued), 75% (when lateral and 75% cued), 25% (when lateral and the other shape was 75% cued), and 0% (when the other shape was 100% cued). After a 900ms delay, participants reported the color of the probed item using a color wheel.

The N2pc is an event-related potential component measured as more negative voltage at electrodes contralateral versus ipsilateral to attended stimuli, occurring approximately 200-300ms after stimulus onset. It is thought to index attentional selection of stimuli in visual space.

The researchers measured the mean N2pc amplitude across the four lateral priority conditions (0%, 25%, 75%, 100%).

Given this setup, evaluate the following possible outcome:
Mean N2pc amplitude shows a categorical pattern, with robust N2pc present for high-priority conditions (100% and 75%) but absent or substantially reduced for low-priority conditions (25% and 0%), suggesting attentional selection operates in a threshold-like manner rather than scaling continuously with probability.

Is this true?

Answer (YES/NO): NO